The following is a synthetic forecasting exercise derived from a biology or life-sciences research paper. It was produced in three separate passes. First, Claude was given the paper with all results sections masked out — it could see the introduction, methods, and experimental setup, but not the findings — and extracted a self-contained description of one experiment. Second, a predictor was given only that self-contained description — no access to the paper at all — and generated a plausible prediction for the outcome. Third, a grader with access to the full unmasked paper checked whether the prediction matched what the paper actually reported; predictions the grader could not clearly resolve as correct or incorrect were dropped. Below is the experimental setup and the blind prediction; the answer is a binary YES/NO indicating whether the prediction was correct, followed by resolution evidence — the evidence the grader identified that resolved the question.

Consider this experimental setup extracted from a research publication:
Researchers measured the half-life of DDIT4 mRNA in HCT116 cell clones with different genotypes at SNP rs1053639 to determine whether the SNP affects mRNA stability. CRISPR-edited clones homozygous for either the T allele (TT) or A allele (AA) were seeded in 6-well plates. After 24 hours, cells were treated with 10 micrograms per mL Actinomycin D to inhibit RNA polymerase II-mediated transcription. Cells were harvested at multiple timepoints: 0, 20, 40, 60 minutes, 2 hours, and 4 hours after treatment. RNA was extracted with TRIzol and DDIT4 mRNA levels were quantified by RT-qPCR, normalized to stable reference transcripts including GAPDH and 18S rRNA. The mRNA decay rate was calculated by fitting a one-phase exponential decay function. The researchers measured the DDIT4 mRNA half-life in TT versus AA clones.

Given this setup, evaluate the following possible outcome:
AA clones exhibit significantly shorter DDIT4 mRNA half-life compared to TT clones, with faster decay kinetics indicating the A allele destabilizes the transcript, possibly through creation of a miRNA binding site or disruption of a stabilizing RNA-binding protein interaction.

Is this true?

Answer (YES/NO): NO